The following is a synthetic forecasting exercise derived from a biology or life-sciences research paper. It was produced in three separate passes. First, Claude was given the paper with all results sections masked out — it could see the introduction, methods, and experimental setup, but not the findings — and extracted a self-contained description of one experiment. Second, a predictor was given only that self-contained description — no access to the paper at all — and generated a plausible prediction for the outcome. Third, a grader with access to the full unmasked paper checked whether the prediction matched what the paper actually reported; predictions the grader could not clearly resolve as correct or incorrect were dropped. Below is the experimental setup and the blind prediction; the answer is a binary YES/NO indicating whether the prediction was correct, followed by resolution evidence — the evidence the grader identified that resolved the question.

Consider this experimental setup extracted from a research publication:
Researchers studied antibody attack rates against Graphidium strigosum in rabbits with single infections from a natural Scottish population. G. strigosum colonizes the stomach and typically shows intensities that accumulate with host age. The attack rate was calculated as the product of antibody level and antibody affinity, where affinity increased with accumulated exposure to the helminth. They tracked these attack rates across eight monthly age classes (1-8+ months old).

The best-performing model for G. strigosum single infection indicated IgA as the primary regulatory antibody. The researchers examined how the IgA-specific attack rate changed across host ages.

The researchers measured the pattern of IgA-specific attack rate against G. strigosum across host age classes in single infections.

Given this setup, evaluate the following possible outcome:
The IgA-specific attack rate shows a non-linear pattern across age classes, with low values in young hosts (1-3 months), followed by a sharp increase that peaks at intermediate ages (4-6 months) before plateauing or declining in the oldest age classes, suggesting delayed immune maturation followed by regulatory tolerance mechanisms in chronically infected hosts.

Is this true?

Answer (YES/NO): NO